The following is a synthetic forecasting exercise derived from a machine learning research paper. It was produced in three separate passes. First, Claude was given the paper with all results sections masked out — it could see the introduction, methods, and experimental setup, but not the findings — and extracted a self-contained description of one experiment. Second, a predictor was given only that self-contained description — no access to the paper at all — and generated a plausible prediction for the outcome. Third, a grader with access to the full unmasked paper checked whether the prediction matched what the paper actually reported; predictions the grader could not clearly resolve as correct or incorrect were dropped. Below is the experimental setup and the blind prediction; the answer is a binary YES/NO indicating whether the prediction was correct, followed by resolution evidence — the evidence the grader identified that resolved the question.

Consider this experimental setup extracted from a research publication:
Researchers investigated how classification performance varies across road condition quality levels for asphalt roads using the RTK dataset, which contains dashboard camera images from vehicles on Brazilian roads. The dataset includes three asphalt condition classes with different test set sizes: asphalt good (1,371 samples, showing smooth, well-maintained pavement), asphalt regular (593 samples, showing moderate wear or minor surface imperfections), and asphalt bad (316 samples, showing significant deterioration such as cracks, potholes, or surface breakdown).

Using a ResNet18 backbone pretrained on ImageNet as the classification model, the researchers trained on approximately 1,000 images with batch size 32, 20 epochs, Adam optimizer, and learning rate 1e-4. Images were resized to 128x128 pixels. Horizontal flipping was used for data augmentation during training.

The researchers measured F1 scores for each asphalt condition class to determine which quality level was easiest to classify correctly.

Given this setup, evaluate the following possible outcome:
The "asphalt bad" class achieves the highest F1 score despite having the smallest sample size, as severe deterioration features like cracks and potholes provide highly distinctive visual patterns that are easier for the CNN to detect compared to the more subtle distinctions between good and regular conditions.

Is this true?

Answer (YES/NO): NO